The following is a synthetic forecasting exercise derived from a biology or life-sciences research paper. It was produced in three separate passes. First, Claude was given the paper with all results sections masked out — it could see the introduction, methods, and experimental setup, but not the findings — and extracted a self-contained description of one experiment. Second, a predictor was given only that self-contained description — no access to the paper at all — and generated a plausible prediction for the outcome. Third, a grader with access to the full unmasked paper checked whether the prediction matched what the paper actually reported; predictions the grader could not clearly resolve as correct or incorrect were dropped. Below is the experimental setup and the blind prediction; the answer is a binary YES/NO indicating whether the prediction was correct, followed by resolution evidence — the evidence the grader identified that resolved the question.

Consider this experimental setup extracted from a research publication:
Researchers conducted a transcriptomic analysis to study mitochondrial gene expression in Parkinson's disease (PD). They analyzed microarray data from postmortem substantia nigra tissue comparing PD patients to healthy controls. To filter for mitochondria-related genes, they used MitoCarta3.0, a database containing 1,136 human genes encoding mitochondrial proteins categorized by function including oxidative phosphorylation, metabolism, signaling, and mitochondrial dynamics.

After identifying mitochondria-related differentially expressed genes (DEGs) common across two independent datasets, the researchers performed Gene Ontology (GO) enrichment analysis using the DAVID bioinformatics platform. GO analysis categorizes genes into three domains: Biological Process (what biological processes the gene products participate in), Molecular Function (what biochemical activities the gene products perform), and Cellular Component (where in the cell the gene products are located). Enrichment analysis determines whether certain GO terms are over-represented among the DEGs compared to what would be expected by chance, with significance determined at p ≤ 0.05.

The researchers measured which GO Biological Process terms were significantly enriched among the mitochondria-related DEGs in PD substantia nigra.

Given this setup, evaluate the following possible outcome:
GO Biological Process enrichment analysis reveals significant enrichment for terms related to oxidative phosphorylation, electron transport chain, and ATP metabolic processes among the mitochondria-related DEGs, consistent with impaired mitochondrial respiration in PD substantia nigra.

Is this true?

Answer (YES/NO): NO